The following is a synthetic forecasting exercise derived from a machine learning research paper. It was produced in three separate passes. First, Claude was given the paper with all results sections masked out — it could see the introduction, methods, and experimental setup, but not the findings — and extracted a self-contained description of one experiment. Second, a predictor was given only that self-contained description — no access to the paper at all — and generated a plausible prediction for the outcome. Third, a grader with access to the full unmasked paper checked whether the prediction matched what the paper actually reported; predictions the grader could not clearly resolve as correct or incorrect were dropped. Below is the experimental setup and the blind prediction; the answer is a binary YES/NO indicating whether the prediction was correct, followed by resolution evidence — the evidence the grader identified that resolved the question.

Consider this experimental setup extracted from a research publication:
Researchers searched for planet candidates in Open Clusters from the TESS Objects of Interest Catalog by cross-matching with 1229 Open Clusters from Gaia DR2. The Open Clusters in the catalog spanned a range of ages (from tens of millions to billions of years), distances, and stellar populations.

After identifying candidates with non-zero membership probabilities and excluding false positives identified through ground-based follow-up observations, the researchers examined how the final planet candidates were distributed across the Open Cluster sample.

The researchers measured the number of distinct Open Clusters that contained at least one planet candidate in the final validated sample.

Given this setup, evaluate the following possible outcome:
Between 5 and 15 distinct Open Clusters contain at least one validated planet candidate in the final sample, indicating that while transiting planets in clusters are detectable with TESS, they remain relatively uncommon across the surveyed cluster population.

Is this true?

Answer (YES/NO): YES